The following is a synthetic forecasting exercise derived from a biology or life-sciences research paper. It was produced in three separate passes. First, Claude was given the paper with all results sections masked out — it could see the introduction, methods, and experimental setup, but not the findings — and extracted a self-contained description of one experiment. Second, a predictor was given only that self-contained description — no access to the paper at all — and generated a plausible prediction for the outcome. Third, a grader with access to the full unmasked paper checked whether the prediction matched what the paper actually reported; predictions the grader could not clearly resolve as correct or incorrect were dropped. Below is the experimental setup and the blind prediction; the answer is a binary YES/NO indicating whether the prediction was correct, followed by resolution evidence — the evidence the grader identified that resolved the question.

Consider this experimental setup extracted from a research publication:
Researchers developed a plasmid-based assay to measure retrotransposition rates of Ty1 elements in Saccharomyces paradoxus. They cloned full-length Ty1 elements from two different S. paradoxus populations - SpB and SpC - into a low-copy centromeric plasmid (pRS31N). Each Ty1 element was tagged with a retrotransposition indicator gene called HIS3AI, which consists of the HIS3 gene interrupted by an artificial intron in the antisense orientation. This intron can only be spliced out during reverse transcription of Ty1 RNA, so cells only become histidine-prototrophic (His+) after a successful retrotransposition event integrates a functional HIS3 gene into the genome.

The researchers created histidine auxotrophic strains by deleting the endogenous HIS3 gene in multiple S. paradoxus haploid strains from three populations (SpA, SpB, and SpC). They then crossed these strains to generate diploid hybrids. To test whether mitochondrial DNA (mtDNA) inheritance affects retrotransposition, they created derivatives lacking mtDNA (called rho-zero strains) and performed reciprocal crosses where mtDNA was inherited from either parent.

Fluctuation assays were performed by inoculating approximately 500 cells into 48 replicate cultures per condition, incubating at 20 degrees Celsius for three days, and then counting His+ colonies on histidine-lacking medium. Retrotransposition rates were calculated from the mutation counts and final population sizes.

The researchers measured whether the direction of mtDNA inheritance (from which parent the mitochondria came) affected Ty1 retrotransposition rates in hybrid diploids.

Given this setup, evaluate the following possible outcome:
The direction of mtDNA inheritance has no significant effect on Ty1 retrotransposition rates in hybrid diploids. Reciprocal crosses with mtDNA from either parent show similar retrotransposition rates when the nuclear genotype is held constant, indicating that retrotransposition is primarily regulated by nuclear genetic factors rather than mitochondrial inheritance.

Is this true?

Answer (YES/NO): NO